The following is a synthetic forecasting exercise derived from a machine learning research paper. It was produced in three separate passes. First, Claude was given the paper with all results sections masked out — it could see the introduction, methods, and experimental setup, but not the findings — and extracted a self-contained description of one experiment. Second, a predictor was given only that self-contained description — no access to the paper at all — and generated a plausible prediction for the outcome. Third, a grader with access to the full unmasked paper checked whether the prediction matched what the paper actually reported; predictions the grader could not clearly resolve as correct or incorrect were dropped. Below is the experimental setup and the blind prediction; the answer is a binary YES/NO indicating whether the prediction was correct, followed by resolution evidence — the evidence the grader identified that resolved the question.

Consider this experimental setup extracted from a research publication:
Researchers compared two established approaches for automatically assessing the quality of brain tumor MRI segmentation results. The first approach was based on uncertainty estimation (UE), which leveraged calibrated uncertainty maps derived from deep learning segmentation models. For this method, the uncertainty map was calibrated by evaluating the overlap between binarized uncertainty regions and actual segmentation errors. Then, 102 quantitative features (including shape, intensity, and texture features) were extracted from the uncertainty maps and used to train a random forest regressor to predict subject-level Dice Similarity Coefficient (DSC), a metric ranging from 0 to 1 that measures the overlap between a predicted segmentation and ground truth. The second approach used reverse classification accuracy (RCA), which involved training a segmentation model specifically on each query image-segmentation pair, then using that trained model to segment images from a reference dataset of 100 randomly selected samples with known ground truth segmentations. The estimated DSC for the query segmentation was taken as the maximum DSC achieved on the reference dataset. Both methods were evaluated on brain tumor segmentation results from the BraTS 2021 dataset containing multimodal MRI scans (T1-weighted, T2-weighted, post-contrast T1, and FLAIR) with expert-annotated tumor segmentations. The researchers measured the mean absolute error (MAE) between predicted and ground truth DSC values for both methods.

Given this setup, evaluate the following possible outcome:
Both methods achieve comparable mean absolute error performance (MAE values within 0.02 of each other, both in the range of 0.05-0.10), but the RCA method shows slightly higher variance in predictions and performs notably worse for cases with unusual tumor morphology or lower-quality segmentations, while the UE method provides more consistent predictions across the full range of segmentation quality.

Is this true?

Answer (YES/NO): NO